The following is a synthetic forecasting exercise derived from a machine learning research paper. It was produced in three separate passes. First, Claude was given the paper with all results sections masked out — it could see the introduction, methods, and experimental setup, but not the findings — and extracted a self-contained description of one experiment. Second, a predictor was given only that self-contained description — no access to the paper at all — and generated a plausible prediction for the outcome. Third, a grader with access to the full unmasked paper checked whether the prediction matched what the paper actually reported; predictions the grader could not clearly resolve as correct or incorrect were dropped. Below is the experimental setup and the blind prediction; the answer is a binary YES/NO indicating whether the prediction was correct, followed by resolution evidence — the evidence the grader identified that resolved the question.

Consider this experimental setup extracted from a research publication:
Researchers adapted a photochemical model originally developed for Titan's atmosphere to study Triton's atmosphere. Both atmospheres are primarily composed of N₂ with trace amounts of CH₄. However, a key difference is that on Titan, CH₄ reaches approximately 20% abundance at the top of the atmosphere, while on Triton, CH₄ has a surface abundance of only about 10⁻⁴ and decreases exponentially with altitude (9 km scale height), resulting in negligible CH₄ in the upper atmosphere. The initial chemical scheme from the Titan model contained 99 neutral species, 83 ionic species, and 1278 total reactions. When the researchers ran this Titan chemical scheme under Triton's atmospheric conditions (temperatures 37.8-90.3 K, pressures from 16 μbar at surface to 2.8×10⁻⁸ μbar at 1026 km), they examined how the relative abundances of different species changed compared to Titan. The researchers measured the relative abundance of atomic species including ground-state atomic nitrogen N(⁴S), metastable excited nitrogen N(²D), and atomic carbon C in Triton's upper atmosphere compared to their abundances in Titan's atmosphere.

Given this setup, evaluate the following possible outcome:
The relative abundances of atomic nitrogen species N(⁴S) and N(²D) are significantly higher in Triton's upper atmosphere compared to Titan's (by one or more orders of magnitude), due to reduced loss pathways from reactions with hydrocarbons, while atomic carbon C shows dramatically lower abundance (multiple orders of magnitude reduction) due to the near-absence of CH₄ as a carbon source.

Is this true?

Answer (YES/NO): NO